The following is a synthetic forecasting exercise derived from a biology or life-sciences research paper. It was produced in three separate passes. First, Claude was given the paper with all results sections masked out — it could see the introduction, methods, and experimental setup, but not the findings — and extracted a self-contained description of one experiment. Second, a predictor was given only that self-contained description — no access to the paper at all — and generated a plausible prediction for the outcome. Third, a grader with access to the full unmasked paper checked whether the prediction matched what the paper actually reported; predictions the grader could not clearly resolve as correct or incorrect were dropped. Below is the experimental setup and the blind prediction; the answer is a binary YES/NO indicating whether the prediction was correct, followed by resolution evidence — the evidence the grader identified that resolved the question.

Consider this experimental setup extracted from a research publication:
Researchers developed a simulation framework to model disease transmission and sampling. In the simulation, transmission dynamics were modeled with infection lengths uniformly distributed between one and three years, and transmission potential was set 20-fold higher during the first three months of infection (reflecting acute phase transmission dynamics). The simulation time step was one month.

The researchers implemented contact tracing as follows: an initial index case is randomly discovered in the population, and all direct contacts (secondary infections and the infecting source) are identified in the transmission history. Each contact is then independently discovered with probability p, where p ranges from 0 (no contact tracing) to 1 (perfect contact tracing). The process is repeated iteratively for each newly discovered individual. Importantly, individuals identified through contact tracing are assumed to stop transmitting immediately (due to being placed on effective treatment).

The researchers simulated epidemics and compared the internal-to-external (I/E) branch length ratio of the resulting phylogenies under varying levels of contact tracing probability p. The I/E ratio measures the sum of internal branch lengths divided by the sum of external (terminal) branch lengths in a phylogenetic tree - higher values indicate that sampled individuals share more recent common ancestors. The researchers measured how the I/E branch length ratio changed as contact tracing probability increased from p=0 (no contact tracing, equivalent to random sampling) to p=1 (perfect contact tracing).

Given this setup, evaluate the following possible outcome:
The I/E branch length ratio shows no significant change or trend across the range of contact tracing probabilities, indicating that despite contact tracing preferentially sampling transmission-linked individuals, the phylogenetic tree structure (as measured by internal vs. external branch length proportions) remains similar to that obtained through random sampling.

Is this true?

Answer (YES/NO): NO